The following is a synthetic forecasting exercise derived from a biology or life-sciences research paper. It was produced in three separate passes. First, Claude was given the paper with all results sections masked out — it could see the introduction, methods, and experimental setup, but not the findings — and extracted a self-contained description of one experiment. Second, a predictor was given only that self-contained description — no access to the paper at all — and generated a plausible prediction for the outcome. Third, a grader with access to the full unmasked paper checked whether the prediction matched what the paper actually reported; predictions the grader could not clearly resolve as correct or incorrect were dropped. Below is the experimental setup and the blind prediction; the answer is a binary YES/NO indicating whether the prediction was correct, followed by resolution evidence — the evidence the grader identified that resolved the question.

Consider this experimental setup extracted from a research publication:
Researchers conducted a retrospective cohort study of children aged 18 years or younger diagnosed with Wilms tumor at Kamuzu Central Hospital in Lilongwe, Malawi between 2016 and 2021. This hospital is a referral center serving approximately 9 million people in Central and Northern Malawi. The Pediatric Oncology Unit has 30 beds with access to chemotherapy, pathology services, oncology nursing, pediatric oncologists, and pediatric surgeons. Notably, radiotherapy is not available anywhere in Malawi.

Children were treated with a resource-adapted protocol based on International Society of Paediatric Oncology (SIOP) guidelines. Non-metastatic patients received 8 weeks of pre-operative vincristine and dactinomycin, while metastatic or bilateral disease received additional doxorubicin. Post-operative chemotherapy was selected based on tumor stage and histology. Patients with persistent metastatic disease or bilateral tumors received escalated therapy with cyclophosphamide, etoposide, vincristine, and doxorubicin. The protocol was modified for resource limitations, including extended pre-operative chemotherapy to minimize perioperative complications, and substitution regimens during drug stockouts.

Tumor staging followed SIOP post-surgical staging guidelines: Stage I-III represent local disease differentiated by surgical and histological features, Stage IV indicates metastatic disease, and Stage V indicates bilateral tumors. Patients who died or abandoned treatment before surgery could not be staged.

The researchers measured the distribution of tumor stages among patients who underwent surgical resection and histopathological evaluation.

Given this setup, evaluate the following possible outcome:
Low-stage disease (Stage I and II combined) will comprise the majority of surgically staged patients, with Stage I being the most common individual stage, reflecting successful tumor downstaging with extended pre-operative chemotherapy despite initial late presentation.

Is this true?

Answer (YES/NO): NO